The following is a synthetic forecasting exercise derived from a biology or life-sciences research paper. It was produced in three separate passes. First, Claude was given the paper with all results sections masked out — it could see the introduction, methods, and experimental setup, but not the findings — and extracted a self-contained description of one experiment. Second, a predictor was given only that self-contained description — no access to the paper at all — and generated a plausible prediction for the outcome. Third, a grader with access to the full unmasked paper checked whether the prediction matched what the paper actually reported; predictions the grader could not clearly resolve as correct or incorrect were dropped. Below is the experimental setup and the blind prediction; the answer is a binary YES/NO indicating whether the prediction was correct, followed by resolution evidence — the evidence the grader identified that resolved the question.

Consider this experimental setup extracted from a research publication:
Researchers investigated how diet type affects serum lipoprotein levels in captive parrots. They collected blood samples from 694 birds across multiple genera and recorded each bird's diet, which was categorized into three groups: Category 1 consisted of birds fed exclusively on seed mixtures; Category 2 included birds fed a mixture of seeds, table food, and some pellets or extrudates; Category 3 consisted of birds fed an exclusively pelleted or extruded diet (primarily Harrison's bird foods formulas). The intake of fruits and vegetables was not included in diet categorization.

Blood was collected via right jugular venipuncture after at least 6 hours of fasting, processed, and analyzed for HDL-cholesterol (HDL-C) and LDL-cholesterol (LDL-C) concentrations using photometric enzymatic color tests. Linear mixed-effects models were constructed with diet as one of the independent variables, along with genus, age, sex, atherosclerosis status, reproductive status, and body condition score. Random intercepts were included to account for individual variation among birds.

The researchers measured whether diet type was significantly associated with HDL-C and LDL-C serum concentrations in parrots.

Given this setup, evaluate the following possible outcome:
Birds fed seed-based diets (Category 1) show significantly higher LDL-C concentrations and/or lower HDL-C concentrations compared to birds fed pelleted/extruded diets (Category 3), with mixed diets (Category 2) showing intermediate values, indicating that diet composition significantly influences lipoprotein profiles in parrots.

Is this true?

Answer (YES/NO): NO